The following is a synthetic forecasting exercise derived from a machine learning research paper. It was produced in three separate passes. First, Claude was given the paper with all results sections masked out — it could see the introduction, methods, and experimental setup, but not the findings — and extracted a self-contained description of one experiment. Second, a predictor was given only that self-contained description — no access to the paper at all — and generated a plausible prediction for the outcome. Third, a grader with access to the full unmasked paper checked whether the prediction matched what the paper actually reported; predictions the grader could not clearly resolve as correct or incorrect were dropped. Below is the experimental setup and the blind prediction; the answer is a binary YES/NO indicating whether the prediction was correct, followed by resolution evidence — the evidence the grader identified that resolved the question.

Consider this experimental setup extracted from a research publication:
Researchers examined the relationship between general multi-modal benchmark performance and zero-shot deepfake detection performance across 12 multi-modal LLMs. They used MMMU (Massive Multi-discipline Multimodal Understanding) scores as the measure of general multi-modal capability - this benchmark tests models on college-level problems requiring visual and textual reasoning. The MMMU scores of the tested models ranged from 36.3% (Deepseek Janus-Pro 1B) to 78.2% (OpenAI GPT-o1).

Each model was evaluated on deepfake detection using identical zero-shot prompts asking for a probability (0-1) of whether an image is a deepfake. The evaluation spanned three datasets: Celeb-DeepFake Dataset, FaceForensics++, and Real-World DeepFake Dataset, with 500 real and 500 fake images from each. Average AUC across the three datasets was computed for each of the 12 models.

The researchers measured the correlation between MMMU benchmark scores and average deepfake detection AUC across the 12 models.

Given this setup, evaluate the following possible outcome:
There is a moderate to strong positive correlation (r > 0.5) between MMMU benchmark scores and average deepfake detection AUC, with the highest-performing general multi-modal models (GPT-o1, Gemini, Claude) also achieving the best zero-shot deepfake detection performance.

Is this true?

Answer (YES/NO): NO